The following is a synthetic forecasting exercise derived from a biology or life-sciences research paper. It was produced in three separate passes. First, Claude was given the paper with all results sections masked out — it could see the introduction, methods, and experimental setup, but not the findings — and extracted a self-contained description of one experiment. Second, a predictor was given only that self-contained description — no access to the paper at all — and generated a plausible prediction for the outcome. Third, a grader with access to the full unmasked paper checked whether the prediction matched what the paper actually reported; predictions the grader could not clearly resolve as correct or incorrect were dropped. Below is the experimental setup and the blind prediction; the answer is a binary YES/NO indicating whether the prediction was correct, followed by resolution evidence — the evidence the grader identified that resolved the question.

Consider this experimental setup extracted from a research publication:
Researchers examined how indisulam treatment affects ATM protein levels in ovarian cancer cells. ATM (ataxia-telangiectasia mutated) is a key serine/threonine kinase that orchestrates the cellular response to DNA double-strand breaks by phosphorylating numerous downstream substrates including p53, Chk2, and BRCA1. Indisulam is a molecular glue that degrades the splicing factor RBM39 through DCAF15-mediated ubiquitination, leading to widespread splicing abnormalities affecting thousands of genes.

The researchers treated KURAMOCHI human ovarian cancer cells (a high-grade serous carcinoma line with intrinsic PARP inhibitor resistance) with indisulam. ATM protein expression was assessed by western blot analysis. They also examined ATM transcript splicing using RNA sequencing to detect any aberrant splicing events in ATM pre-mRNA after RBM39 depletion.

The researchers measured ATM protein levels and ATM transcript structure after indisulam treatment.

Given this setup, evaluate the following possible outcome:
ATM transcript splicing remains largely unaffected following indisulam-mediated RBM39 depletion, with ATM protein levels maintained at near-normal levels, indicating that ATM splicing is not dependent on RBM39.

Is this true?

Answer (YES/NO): NO